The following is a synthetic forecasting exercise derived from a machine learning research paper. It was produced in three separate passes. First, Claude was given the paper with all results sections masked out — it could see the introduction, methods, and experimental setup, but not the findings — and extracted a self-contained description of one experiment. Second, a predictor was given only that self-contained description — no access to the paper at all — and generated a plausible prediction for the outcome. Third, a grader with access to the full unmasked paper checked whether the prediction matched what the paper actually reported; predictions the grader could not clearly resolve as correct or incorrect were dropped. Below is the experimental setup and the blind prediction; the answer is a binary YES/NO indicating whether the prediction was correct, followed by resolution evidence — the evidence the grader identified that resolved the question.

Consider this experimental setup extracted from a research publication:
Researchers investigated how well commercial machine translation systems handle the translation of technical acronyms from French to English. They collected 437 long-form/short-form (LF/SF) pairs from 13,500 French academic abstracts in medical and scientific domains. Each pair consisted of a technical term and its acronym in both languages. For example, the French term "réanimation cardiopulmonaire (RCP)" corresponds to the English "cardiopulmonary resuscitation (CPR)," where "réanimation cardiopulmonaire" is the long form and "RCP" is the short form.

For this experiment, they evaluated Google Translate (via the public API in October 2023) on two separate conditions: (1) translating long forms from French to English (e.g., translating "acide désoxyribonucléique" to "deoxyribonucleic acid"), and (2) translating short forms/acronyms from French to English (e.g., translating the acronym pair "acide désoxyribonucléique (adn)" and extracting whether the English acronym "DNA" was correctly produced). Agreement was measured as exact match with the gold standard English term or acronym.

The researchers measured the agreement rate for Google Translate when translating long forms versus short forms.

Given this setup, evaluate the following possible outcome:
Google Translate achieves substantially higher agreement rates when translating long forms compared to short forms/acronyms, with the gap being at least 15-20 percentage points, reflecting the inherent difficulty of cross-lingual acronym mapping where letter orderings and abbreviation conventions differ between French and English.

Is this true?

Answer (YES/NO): NO